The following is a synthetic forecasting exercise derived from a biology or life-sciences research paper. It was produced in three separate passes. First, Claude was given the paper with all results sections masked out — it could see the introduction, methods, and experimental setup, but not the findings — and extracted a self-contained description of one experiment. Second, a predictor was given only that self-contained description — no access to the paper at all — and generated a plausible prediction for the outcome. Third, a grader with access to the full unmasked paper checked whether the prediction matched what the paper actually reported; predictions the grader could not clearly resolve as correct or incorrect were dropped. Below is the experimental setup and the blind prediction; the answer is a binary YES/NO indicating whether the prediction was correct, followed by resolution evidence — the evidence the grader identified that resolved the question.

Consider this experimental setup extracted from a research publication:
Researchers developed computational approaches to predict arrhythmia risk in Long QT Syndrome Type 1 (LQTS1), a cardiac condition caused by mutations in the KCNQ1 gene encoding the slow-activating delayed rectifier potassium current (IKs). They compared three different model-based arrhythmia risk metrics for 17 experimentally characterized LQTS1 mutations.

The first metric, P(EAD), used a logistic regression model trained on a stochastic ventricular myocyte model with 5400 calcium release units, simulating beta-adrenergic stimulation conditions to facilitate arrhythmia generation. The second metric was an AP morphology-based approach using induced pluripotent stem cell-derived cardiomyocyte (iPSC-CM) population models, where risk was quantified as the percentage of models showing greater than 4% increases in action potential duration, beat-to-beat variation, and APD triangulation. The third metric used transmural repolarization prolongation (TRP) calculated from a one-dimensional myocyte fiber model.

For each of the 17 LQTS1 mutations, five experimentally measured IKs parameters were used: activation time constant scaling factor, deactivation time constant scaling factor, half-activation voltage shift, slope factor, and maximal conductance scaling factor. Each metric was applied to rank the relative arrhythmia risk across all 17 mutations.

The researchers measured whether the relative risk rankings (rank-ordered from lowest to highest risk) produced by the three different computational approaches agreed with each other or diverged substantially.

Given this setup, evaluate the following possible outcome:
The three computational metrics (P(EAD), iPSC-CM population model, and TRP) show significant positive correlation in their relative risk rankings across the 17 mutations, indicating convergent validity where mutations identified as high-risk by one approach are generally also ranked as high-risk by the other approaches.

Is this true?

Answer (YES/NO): YES